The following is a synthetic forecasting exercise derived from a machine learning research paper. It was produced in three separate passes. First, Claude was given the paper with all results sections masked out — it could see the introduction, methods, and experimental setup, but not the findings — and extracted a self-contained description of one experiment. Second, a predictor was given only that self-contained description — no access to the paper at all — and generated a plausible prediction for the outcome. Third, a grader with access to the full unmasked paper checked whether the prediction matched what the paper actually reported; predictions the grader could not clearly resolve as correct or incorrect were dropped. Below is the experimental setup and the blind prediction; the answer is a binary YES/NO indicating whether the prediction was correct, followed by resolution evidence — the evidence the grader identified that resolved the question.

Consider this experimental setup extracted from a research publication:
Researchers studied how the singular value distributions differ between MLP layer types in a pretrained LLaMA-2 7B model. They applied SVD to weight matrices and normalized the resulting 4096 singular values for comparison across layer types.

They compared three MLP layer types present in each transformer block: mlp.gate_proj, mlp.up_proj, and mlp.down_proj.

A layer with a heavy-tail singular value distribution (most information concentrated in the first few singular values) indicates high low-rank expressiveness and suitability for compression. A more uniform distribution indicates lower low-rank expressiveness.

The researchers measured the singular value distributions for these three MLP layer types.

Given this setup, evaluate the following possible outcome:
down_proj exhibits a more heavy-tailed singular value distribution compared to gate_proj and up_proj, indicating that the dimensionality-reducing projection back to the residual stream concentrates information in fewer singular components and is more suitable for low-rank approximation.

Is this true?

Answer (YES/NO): NO